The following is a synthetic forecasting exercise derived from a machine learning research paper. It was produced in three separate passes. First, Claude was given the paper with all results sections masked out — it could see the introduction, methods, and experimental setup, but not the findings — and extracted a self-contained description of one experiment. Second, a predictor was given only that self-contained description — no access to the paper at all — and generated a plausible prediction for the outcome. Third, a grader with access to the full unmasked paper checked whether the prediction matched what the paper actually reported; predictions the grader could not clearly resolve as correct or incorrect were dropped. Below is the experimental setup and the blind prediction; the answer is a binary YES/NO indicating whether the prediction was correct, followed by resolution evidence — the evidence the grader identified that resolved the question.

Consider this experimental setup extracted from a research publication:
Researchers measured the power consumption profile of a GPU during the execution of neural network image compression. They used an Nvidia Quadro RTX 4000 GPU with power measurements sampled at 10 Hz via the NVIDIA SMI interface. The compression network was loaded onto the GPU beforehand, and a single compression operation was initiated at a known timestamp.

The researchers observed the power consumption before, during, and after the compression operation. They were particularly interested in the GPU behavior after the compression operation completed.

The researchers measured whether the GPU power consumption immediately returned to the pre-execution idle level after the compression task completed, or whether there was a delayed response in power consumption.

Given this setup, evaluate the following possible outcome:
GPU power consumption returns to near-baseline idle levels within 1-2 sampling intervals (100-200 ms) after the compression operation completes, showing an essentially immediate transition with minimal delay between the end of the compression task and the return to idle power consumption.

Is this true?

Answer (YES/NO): NO